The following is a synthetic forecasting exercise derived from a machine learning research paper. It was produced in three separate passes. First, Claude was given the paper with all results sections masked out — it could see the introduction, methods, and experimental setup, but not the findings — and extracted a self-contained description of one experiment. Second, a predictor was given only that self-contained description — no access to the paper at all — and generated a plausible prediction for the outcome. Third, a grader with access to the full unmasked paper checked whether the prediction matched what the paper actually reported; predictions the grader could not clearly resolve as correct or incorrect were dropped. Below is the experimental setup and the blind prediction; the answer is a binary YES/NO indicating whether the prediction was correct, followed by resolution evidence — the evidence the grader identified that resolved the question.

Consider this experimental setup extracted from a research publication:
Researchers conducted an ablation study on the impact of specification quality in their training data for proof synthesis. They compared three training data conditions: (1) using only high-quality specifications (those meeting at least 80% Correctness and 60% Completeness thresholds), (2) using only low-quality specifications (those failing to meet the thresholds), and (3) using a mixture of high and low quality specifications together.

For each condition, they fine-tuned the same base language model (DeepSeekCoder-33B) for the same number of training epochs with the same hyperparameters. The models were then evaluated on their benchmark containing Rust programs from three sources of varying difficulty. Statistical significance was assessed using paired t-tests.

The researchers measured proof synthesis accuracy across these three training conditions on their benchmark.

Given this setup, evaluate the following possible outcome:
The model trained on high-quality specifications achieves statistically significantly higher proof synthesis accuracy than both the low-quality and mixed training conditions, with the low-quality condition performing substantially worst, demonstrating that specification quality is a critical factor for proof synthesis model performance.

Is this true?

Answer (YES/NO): YES